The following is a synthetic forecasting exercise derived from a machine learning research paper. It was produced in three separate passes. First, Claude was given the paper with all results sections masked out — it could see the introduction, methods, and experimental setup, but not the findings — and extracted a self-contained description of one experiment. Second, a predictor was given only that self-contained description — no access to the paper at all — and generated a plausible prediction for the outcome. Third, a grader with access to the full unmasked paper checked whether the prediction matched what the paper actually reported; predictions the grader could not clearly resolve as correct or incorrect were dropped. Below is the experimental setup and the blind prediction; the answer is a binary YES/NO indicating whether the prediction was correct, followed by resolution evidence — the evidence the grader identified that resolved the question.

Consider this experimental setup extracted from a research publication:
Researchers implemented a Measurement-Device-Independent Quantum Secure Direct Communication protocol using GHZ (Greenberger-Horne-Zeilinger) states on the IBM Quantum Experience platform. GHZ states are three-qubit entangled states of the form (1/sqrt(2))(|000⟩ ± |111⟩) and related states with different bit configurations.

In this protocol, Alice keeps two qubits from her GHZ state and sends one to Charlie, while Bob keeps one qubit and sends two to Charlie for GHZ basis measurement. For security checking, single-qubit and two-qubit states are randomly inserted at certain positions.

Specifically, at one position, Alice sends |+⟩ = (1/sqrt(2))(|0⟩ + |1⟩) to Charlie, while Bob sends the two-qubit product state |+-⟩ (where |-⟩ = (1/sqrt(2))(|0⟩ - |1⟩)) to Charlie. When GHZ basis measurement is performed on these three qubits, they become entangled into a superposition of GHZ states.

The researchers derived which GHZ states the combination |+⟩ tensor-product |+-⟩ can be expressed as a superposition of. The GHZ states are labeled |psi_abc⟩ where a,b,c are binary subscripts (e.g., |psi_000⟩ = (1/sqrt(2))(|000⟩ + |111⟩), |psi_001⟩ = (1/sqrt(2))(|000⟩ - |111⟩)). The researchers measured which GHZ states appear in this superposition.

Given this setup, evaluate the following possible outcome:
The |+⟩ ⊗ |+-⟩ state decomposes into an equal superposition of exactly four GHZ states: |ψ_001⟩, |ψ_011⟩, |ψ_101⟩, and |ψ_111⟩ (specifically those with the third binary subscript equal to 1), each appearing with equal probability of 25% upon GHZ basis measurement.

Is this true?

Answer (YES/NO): YES